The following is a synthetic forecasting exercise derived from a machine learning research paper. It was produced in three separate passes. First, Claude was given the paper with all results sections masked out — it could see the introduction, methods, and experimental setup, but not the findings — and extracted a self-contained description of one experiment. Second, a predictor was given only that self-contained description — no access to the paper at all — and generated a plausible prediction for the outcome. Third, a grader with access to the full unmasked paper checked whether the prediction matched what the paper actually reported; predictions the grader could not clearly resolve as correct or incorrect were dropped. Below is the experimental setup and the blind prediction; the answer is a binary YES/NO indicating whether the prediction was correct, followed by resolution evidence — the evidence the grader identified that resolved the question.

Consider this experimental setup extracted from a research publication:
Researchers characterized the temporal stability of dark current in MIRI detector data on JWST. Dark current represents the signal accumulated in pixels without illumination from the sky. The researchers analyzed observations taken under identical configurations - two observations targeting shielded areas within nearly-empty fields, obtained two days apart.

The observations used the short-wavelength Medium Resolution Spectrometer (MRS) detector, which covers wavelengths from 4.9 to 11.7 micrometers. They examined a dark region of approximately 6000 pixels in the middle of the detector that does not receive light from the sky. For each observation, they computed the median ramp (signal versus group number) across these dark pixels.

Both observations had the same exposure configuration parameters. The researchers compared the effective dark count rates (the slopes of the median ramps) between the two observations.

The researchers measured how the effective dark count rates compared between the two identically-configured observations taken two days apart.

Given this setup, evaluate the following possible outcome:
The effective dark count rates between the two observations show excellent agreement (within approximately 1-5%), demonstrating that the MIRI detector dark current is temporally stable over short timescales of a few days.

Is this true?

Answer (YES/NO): NO